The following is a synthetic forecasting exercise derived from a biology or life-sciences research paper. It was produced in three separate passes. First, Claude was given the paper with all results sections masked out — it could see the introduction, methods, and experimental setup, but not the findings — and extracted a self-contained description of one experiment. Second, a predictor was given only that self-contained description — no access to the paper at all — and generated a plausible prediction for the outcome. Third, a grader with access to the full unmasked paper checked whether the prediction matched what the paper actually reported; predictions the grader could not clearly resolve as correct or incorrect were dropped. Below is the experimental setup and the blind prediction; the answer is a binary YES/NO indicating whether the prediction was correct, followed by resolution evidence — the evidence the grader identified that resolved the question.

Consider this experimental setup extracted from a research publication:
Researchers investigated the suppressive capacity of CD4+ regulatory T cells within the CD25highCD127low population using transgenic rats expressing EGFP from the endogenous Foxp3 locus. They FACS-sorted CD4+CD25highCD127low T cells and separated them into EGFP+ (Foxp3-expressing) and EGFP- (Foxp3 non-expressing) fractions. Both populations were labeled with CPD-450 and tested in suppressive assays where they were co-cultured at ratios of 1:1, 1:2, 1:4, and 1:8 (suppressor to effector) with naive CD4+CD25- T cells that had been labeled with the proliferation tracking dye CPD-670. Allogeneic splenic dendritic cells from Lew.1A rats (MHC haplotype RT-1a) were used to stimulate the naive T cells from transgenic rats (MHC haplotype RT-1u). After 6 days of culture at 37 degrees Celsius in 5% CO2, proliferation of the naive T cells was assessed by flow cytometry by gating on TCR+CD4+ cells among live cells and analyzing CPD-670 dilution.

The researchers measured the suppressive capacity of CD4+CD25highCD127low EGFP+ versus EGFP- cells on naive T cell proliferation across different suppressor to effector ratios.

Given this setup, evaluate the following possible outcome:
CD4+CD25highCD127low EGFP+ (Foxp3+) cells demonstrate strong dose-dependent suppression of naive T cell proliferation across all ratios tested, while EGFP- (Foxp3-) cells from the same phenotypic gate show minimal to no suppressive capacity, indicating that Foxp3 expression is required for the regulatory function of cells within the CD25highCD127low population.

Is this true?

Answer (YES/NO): YES